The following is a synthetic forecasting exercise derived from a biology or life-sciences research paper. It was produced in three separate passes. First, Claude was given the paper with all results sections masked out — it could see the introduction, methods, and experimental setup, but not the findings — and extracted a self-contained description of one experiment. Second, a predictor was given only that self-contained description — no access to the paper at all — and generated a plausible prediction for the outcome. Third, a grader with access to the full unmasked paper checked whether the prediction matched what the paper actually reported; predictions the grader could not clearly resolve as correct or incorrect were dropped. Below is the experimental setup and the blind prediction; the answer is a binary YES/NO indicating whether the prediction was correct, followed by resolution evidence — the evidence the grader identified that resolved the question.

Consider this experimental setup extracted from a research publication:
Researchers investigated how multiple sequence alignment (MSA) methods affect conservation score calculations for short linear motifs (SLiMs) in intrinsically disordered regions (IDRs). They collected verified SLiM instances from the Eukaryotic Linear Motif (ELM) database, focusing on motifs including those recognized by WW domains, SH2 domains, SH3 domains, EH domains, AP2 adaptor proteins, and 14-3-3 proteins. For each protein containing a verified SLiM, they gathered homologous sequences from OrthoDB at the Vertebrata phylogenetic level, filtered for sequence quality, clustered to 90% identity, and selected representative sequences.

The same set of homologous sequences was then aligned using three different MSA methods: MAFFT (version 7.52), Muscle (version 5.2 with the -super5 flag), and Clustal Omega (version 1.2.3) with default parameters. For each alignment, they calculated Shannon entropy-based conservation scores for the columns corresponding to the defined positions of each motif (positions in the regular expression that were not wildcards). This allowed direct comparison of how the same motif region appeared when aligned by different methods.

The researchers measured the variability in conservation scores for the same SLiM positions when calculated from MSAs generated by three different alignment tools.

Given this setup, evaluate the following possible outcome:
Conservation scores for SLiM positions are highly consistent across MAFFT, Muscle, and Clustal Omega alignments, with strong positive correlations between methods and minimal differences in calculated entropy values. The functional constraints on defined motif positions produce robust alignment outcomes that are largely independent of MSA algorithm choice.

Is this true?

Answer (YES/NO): NO